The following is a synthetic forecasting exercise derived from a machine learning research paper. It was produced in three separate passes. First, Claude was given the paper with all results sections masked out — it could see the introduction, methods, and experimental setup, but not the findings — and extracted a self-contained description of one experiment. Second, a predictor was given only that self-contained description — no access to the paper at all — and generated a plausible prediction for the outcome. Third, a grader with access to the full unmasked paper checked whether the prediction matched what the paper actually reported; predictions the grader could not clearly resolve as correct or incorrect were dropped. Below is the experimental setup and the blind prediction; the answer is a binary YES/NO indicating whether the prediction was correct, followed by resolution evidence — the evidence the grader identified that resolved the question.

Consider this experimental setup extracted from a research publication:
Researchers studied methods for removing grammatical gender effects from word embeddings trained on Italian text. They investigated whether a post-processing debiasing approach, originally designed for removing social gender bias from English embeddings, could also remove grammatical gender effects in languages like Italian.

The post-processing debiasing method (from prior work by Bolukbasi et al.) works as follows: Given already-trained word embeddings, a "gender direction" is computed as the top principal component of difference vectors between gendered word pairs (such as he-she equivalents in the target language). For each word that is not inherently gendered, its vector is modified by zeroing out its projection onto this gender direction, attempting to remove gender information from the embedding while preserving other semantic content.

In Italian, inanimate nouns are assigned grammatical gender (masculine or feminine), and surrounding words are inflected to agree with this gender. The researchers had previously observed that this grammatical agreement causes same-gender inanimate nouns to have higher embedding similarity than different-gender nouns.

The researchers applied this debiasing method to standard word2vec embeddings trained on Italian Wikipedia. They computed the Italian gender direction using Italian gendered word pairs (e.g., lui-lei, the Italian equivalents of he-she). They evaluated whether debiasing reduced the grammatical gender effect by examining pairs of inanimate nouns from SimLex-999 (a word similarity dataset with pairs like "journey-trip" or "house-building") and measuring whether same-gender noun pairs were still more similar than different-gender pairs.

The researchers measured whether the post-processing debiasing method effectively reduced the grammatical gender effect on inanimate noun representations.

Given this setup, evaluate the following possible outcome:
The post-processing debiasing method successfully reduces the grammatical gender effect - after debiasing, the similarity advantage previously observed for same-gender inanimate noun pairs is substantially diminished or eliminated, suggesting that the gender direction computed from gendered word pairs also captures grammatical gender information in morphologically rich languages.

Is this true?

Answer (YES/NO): NO